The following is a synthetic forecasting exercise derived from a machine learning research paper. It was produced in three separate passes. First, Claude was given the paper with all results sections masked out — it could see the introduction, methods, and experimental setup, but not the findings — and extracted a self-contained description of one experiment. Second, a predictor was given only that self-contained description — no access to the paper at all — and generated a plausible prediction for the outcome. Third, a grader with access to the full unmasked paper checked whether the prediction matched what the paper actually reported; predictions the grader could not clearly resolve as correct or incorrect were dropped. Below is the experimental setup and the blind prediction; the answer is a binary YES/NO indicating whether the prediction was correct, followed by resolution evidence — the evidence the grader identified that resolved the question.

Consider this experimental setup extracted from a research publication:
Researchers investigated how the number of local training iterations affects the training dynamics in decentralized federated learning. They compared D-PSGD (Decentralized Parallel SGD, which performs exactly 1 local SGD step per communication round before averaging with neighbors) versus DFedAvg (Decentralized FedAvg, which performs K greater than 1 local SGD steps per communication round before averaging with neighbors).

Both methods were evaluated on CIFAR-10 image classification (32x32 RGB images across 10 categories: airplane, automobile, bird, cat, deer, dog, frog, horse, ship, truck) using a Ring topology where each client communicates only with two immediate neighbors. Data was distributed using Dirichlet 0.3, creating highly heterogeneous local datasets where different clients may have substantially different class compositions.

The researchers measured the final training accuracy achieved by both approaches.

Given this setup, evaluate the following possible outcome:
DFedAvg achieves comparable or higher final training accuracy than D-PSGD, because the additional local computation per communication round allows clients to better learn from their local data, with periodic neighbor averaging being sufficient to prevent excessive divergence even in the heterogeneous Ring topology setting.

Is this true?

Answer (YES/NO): YES